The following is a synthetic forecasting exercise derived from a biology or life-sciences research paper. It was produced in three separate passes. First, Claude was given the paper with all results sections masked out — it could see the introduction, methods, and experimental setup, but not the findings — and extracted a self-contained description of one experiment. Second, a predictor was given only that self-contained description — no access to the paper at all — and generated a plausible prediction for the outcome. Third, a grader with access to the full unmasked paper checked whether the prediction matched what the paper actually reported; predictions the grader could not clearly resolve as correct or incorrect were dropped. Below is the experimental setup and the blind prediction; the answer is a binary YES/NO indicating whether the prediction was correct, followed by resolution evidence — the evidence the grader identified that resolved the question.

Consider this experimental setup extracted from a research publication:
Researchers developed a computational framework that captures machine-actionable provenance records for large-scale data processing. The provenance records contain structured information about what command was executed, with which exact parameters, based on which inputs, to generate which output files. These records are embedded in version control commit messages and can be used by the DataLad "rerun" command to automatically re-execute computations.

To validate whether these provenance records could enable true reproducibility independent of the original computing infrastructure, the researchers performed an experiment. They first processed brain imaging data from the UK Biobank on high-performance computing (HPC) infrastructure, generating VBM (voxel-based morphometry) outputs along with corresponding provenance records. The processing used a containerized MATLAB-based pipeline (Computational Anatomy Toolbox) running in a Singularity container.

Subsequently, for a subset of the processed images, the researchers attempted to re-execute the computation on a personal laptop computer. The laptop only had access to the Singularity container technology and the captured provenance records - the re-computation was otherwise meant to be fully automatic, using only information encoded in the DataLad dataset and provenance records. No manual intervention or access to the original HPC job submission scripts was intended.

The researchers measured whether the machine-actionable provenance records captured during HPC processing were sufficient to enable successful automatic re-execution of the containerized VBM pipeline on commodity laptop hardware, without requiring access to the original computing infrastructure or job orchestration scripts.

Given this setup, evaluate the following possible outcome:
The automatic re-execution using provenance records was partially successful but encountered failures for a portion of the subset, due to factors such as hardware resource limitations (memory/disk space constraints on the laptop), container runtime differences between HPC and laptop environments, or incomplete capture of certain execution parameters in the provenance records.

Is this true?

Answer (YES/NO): NO